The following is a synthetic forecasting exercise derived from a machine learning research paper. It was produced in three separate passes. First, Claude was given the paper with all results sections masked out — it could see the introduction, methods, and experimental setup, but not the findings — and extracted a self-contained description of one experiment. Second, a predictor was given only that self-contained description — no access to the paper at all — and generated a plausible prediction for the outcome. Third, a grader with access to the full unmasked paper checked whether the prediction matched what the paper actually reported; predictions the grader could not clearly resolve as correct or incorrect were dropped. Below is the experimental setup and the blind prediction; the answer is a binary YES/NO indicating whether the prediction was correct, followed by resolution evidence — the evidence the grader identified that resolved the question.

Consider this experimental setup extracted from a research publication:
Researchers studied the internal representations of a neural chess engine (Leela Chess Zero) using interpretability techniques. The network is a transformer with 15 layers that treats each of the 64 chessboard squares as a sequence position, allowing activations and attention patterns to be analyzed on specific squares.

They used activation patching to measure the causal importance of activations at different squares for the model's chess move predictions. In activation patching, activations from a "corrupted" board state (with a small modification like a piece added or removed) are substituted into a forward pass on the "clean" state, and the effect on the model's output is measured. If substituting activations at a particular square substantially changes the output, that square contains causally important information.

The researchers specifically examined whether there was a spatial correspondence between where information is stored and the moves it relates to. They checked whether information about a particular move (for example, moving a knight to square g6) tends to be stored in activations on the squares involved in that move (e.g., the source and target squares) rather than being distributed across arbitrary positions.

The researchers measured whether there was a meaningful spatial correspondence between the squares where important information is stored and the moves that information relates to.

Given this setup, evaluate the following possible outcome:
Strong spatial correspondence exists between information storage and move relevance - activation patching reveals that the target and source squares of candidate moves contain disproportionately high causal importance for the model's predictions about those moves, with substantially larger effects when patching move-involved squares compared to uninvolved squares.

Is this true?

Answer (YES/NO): NO